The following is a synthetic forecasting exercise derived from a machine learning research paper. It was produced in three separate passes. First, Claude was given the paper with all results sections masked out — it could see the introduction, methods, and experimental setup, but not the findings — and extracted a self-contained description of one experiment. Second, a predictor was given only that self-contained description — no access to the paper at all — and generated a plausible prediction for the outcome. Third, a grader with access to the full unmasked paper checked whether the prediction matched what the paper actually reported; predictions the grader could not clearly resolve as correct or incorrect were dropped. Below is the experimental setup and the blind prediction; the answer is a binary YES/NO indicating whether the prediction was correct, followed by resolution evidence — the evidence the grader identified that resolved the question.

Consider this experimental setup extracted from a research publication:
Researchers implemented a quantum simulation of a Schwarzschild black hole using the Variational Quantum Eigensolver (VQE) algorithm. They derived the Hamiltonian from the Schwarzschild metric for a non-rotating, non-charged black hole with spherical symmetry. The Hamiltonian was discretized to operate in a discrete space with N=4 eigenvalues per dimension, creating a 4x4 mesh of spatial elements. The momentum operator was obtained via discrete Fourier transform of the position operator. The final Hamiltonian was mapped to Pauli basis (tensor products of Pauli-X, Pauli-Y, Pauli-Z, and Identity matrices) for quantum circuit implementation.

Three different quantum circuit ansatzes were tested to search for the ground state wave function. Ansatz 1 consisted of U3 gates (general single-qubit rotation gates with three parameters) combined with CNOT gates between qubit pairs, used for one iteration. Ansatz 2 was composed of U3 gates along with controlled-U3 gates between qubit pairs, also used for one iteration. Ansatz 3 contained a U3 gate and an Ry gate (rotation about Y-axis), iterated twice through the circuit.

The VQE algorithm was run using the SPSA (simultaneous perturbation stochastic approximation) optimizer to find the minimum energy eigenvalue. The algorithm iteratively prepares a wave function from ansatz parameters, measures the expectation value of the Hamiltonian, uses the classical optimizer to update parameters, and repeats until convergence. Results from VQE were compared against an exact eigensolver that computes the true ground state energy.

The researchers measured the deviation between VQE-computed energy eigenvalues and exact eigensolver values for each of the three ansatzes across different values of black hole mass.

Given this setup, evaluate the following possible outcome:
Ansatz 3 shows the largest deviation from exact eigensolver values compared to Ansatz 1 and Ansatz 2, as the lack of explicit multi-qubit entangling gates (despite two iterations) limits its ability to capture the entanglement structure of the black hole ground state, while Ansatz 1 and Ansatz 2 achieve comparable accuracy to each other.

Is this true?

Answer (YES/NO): NO